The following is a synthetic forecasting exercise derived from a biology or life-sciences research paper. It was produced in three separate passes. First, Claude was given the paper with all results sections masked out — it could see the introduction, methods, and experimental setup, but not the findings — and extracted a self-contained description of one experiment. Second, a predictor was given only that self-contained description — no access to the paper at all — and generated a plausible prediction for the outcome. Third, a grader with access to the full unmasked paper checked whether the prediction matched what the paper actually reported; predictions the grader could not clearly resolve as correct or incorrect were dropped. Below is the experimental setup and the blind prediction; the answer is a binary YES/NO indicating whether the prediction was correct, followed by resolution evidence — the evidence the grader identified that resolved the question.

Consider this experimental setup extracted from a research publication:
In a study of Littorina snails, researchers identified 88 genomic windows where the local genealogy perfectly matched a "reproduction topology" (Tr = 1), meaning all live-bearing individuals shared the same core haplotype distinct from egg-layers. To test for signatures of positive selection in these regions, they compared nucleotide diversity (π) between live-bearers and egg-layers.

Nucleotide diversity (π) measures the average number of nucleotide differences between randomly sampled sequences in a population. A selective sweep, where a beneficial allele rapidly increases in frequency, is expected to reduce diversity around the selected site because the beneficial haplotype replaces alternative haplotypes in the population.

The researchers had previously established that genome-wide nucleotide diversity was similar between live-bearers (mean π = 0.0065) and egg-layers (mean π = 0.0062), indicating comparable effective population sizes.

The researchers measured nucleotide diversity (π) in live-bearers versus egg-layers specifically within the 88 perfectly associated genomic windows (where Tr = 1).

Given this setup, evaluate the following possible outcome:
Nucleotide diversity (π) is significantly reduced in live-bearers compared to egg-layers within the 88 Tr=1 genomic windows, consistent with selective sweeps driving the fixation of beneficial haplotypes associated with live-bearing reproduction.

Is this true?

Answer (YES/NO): YES